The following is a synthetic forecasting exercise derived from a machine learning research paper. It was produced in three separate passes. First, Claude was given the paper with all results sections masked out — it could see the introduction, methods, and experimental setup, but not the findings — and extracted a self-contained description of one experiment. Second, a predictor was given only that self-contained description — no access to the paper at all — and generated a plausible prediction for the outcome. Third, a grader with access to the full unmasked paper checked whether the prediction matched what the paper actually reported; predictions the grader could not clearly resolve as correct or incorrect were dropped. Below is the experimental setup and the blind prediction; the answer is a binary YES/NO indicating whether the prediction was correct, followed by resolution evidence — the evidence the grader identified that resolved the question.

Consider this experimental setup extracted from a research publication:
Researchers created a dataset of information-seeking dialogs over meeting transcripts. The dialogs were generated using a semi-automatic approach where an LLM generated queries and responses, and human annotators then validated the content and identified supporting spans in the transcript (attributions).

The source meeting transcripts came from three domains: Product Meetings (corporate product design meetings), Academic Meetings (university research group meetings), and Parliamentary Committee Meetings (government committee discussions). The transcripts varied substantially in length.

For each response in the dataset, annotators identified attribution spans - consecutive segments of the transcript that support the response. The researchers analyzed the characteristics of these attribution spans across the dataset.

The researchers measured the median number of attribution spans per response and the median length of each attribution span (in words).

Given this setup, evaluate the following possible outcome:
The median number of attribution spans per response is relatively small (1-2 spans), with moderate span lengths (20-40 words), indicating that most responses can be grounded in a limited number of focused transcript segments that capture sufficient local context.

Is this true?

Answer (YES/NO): NO